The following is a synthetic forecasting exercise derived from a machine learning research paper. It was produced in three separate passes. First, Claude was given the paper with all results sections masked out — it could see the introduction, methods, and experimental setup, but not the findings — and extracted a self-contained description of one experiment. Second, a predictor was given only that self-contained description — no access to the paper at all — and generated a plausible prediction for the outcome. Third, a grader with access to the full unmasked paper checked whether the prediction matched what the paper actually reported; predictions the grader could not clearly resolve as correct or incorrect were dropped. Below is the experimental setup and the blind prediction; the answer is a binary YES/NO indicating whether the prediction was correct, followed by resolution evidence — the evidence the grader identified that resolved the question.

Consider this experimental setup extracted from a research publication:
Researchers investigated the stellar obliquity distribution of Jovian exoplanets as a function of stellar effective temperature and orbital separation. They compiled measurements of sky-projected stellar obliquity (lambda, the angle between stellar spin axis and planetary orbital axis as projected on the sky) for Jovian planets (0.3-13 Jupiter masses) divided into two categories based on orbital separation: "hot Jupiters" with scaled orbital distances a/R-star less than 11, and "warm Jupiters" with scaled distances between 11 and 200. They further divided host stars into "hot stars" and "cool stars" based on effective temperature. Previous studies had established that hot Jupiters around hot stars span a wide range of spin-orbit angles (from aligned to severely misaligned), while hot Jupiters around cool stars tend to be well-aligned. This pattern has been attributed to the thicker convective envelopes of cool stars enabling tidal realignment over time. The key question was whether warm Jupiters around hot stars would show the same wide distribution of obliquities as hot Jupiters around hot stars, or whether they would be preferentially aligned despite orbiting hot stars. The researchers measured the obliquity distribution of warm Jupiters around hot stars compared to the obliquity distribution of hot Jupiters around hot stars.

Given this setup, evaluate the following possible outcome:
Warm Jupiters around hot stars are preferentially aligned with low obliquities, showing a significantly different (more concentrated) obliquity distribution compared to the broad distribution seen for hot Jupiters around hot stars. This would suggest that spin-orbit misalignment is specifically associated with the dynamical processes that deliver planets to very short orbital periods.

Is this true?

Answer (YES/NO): YES